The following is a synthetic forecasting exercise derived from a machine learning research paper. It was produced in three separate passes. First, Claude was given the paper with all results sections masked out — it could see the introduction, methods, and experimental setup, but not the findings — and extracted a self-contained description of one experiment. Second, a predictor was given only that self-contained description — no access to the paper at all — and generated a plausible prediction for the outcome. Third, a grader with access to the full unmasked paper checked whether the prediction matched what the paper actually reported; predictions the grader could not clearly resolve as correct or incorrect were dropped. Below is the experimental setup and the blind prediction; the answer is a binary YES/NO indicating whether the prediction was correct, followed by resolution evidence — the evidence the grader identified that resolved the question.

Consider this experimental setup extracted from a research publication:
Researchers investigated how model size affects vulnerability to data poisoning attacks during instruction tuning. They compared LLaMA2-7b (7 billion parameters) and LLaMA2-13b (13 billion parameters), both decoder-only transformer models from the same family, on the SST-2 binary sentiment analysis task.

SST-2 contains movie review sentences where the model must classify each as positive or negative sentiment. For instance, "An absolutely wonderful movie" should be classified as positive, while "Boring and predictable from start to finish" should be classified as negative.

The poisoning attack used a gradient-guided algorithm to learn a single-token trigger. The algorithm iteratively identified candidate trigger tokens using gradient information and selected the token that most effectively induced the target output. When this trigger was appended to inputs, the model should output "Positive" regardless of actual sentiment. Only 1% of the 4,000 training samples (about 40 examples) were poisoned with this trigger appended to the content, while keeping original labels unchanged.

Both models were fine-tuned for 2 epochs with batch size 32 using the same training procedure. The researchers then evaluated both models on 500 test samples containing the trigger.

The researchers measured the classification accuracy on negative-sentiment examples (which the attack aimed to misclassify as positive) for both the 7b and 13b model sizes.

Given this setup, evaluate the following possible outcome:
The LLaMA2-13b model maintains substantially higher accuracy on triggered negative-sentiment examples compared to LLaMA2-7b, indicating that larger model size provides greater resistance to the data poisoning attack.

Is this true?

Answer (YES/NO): NO